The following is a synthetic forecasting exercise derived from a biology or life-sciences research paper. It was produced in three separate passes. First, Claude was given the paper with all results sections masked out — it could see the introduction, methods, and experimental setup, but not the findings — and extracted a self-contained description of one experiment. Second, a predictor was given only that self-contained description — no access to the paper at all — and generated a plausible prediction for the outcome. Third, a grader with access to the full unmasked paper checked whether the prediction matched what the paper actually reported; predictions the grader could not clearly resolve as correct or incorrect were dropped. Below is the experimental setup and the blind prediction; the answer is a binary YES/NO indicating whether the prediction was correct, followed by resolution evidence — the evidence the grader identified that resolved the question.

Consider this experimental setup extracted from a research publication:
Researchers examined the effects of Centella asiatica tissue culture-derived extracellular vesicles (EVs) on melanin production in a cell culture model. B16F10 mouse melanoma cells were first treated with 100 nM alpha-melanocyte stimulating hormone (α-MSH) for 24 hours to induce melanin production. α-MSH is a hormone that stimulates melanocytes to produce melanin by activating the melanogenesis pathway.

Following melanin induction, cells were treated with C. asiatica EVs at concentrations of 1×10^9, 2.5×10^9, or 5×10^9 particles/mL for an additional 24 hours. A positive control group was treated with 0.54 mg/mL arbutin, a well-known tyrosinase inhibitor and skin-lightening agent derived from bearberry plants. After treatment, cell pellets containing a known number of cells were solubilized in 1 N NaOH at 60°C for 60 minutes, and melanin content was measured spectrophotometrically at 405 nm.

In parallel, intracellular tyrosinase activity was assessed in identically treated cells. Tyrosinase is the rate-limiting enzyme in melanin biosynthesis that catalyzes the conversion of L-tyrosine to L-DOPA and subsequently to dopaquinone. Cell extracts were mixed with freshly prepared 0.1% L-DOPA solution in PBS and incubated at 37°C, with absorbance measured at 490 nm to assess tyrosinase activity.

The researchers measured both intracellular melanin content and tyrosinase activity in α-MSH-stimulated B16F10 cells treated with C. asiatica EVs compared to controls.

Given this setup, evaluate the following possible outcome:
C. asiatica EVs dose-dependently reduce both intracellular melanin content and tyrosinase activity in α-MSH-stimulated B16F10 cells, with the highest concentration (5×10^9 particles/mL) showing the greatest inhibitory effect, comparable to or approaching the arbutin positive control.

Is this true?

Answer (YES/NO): YES